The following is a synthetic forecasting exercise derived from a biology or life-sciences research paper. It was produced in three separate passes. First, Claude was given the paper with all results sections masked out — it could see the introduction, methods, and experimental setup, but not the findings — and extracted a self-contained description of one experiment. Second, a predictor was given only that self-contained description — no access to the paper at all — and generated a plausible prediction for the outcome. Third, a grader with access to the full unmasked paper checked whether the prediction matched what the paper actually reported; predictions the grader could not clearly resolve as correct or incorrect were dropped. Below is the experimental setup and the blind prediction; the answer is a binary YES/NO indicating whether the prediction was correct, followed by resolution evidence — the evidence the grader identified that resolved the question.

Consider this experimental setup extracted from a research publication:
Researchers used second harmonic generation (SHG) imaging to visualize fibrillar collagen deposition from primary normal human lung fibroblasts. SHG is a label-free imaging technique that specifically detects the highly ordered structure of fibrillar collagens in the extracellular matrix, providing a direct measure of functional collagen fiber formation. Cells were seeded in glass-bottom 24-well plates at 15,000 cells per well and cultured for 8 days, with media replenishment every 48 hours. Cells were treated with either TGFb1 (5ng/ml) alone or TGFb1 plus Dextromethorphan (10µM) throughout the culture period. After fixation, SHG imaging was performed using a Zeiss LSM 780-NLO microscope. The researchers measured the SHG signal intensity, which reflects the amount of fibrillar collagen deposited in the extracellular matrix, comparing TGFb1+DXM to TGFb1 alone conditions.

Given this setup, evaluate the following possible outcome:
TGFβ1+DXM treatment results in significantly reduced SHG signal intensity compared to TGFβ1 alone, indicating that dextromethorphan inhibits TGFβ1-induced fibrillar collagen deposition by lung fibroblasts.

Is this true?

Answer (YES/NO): YES